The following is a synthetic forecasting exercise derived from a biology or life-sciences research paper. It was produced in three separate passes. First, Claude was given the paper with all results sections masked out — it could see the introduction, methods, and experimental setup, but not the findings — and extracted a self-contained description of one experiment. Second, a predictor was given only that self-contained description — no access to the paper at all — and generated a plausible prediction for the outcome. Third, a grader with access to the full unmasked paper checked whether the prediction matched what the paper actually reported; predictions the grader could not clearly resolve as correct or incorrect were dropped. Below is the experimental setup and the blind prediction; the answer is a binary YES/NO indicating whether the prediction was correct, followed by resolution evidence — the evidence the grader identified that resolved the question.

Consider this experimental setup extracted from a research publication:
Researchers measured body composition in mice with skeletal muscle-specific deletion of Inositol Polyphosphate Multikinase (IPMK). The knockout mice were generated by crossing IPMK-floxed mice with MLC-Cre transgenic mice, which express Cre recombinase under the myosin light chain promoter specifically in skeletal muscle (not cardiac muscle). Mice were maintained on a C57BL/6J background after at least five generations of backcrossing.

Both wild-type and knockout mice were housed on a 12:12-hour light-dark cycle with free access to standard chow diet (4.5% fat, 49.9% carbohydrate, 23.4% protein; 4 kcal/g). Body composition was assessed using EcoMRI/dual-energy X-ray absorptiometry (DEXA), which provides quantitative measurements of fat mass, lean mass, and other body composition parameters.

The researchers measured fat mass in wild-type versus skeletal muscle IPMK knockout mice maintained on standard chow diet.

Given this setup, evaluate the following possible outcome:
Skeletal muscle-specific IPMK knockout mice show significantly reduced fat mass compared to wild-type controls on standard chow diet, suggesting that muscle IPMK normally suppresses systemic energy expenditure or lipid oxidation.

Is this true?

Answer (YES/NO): NO